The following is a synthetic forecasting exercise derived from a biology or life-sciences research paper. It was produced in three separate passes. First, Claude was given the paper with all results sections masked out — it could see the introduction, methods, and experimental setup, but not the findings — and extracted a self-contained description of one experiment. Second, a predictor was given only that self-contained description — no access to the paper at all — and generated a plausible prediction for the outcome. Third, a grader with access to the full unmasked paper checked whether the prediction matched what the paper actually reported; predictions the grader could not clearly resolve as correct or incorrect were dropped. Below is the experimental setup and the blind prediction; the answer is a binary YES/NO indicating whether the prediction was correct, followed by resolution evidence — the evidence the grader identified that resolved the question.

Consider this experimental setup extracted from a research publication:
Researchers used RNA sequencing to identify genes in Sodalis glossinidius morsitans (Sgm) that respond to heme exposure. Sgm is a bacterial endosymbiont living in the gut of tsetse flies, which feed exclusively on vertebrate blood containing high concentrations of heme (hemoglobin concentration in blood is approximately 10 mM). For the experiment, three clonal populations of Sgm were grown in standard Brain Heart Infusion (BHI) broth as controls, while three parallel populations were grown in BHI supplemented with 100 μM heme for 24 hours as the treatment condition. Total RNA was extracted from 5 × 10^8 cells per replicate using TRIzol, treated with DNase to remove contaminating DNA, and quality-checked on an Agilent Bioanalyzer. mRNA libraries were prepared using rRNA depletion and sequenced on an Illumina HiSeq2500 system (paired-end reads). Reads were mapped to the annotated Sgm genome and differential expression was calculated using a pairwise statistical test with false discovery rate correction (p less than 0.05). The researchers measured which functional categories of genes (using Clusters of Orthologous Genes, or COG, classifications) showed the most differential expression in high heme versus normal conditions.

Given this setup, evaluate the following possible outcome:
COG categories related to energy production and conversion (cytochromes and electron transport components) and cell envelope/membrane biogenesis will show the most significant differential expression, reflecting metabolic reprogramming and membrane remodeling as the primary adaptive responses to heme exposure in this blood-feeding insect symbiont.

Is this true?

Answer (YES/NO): NO